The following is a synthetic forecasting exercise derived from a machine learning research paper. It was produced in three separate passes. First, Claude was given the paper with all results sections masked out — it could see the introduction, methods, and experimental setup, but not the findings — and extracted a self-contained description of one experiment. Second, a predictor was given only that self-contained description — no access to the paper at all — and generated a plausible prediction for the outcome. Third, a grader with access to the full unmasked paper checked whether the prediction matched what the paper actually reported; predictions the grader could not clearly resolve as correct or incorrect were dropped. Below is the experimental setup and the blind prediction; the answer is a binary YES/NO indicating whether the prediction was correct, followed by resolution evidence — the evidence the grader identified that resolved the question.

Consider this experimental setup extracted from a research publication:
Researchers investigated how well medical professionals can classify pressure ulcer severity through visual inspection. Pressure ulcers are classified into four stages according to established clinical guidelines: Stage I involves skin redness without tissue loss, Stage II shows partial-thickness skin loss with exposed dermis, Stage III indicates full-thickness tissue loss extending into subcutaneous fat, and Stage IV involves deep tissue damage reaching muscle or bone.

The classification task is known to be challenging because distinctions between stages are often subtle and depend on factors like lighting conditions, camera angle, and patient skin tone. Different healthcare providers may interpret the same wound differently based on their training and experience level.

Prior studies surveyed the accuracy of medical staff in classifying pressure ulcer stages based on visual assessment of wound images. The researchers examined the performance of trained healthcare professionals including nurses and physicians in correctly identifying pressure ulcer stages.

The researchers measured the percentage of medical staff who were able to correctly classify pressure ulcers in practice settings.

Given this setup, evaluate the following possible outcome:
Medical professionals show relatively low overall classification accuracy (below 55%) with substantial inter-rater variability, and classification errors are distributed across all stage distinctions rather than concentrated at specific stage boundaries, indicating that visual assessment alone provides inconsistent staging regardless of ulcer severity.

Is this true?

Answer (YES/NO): NO